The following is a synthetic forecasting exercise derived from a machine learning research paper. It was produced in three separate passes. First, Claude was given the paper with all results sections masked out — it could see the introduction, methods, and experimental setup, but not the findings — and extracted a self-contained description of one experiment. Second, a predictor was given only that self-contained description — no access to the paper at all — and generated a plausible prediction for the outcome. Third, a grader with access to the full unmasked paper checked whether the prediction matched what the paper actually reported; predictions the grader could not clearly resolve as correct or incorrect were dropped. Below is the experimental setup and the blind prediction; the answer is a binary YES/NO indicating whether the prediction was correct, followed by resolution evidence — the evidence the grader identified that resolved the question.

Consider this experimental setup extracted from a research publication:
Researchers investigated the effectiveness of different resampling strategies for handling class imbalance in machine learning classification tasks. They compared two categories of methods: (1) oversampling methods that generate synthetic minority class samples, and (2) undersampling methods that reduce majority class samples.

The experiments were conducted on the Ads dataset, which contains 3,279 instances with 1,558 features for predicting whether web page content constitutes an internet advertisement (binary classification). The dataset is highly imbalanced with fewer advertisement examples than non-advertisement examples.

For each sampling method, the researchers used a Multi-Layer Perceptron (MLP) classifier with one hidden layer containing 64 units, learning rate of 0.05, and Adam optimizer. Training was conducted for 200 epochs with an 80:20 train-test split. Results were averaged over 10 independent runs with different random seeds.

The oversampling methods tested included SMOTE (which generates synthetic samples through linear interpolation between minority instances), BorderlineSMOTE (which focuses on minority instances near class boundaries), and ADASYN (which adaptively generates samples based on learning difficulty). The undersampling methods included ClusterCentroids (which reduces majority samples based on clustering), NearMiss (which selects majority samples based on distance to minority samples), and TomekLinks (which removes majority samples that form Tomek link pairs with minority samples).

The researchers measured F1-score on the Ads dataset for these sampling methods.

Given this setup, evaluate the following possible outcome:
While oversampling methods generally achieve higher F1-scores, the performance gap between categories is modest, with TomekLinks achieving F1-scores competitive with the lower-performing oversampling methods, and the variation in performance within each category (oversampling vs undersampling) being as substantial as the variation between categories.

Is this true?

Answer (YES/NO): NO